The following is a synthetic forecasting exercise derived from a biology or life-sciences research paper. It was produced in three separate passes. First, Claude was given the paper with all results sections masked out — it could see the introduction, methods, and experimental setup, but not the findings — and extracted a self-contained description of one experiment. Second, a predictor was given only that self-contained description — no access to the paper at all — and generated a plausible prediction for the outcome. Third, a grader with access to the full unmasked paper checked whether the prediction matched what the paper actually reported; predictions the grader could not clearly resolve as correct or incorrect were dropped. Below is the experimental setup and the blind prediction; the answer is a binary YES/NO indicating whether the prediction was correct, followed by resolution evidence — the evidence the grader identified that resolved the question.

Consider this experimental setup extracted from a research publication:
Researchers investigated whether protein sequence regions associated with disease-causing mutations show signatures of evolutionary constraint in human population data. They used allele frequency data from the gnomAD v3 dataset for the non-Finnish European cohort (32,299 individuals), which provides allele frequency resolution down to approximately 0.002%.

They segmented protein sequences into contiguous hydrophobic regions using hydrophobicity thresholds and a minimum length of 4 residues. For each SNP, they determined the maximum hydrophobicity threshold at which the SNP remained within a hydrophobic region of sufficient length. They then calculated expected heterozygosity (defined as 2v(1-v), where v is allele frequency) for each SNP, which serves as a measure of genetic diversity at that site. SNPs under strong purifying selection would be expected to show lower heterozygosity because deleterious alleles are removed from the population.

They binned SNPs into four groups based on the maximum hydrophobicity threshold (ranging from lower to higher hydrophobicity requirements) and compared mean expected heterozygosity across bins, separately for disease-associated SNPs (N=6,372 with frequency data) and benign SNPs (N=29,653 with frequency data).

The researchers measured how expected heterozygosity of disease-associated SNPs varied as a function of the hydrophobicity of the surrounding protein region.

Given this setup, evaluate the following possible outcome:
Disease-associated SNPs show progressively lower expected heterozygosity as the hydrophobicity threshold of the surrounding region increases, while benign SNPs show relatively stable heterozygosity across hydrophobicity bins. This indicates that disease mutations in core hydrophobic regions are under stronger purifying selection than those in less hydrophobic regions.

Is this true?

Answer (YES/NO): NO